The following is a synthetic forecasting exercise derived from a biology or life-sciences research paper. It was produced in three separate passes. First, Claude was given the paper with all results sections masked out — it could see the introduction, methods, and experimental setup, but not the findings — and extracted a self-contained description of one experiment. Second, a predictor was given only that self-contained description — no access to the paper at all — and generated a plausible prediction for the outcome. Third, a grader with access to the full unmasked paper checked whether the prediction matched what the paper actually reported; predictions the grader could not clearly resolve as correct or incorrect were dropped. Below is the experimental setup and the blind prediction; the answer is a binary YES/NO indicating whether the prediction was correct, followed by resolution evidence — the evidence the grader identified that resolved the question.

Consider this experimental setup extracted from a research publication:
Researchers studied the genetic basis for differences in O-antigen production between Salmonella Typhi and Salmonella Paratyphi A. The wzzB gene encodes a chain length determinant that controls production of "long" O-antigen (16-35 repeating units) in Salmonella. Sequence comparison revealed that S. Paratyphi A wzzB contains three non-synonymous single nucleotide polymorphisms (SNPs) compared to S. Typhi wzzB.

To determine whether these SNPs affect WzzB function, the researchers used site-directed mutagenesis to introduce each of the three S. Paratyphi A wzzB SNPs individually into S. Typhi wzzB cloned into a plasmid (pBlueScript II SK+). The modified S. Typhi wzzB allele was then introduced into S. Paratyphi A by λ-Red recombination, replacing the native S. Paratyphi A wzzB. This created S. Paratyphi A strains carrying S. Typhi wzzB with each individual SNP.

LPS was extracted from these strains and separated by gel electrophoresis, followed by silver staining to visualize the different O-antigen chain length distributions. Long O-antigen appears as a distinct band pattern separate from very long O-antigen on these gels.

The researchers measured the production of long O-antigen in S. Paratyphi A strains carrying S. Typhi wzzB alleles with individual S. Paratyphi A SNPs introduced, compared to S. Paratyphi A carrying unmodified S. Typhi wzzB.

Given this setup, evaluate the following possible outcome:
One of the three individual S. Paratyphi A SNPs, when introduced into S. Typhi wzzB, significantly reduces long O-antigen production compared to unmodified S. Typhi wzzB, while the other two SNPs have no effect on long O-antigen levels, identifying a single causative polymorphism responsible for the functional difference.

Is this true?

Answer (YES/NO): YES